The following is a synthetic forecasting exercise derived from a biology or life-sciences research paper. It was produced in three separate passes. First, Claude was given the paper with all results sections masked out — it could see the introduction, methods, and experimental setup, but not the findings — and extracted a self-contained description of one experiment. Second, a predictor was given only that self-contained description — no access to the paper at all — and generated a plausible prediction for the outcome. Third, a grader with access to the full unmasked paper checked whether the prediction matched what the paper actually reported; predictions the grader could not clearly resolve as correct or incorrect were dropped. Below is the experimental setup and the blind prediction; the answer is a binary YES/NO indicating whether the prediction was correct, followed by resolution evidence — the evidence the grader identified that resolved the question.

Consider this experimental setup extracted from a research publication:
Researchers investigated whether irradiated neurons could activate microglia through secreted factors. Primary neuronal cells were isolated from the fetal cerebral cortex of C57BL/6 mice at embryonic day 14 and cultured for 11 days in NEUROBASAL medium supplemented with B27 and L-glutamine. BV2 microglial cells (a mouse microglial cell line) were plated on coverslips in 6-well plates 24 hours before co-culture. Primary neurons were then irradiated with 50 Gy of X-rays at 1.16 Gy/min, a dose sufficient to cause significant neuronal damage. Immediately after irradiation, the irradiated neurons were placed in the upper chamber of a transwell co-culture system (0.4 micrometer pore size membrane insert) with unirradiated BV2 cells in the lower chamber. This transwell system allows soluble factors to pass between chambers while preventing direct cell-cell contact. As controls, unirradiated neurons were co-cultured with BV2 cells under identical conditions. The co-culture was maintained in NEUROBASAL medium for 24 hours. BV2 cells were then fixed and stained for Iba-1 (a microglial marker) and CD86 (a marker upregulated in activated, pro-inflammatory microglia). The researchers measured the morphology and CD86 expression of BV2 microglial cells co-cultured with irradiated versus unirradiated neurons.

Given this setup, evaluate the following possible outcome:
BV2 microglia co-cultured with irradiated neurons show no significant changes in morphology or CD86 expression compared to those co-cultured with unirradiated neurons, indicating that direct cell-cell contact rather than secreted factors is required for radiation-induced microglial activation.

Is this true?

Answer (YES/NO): NO